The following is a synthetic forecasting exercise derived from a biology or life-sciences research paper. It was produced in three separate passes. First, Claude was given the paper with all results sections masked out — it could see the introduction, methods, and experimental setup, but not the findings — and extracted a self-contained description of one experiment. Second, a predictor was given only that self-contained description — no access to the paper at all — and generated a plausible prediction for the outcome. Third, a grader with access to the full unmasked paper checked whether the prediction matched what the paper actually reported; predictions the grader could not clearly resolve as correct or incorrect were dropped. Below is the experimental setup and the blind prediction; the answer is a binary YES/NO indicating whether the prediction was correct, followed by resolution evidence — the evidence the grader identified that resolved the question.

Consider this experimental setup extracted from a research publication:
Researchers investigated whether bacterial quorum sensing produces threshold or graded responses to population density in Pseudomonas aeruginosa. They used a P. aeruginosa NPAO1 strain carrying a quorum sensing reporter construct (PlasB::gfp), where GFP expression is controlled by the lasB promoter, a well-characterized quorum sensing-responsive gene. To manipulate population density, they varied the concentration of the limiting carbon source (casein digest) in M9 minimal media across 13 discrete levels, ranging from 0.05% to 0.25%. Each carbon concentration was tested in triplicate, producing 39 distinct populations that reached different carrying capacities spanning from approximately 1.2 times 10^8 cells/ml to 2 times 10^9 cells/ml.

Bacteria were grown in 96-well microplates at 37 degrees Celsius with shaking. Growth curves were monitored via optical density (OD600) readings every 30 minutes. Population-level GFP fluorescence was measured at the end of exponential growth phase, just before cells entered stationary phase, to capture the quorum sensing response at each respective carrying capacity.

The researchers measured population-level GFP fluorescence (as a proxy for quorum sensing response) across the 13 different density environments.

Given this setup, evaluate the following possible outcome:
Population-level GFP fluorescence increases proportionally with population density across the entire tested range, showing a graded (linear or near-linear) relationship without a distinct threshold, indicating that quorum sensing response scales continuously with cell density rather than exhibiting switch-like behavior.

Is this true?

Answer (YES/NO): YES